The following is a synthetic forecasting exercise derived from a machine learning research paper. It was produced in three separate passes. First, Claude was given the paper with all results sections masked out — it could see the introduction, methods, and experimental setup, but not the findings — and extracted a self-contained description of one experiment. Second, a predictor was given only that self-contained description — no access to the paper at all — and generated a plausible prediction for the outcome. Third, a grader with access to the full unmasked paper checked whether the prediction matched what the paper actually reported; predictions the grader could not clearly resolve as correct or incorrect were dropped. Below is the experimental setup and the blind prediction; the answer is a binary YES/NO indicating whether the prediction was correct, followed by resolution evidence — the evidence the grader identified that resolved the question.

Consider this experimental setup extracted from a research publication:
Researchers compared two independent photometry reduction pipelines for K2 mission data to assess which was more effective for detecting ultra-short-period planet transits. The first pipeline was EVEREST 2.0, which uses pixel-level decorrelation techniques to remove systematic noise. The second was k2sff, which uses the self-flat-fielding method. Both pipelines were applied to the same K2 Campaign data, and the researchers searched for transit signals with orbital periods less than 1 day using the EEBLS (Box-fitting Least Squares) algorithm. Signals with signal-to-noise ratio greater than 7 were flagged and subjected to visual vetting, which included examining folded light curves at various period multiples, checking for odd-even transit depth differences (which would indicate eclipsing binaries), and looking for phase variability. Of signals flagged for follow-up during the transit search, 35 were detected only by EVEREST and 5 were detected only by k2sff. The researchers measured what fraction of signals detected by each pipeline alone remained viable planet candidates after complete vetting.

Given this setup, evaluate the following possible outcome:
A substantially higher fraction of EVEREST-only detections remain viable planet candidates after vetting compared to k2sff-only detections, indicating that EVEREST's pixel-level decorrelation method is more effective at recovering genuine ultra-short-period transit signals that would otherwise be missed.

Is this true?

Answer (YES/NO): YES